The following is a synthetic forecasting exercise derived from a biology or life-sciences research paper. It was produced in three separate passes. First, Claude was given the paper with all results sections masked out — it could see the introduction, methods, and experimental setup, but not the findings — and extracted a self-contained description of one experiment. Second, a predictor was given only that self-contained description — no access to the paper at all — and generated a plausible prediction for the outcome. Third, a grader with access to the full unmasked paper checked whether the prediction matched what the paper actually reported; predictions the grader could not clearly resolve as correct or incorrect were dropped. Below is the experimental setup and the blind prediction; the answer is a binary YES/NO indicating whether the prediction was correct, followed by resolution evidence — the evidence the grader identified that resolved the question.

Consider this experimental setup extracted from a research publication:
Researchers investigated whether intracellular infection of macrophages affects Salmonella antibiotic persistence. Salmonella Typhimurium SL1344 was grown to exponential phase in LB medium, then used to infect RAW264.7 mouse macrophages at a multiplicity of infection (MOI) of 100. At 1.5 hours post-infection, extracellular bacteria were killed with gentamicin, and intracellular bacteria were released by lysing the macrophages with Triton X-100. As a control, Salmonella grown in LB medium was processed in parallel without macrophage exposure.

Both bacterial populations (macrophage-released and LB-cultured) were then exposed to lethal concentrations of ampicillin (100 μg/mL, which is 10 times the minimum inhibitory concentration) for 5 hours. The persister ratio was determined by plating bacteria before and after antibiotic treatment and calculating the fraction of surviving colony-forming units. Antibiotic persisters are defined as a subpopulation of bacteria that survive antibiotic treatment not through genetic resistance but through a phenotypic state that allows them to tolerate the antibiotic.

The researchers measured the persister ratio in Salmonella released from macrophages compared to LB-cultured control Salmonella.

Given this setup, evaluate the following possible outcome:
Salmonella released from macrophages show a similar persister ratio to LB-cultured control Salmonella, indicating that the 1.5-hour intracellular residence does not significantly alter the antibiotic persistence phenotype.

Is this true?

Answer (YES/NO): NO